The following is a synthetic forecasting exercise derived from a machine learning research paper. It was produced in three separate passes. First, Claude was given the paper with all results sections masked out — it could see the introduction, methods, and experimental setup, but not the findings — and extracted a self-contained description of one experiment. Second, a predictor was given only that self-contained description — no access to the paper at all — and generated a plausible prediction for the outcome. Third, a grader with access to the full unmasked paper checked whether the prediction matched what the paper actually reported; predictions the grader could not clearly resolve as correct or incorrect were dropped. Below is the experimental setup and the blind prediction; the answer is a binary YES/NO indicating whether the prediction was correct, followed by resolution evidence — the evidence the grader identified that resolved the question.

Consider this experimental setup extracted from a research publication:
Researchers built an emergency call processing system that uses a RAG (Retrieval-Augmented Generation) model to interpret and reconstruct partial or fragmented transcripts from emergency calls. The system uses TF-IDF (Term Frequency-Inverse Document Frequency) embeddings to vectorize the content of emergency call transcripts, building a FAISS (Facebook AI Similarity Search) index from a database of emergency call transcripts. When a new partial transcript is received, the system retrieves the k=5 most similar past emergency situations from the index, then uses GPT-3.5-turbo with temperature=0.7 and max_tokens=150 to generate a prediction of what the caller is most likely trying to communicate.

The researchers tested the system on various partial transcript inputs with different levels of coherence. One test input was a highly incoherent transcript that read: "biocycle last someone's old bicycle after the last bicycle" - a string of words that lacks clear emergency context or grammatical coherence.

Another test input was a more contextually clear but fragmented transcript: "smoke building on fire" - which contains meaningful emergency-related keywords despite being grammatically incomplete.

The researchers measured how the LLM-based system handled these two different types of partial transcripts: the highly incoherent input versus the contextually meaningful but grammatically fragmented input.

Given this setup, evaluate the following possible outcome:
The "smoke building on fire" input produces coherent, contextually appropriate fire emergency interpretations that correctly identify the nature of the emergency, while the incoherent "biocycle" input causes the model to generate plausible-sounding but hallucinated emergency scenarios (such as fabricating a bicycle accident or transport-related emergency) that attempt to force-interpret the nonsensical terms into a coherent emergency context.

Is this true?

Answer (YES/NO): NO